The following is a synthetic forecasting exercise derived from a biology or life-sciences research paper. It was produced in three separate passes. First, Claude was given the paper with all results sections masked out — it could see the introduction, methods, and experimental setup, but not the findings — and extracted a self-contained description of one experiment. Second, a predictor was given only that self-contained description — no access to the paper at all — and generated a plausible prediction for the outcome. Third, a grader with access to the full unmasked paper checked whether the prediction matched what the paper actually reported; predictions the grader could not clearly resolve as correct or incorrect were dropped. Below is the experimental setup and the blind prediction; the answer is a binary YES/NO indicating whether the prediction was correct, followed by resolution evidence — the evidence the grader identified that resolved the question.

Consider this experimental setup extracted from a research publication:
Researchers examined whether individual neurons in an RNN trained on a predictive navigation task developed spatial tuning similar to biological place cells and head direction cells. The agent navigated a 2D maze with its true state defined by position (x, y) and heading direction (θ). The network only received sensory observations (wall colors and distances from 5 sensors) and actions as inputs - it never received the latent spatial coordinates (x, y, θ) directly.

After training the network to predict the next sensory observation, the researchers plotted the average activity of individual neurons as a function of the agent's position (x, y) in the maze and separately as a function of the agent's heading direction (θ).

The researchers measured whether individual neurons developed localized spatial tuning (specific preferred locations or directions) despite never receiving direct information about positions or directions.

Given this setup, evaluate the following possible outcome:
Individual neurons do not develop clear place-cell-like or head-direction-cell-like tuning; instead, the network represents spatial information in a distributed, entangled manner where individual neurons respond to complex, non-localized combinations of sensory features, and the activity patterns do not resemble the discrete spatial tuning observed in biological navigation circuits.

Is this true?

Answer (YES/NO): NO